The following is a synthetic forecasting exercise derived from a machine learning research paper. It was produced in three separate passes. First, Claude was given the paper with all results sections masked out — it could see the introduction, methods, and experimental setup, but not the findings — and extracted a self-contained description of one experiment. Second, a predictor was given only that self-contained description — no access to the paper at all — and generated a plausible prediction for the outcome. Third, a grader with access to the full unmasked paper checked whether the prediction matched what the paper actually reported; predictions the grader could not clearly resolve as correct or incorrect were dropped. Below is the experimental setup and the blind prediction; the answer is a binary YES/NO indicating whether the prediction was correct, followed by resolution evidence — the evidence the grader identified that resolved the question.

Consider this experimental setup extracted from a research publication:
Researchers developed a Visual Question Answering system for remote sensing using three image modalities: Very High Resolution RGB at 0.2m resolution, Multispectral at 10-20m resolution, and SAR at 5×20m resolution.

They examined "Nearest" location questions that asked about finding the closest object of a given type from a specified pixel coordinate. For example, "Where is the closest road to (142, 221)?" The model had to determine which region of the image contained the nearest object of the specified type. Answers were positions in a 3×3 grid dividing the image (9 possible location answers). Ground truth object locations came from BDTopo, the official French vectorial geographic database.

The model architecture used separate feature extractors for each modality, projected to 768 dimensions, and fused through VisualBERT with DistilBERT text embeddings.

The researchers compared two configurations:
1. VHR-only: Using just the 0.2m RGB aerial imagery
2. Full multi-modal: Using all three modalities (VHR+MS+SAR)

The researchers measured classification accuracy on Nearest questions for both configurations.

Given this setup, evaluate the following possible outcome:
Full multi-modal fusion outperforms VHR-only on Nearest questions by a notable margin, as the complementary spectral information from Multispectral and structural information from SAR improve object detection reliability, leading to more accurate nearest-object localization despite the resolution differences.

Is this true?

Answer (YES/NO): NO